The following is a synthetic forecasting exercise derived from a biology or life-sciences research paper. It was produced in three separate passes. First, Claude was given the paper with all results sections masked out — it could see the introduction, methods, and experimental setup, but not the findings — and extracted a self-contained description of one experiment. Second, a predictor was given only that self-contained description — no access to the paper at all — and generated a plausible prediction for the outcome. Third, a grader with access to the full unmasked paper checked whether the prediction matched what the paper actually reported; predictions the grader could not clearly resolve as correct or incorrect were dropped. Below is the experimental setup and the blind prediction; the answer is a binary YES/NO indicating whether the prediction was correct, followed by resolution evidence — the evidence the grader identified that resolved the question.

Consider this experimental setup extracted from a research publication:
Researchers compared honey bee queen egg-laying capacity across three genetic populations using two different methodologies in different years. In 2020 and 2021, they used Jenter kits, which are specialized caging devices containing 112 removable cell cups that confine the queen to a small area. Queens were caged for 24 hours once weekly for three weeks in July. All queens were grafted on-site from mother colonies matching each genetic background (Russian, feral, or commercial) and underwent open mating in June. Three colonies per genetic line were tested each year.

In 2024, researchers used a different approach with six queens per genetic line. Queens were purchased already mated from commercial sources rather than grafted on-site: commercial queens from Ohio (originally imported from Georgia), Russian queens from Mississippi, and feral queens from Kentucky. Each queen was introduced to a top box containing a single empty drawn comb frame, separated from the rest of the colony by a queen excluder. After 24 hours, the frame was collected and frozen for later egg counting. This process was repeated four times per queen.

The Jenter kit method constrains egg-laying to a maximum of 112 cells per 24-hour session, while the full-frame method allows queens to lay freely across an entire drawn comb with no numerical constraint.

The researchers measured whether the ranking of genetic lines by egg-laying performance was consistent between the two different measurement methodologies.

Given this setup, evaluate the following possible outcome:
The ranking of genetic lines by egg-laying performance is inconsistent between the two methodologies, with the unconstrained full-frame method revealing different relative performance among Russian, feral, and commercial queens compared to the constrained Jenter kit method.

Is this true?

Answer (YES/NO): NO